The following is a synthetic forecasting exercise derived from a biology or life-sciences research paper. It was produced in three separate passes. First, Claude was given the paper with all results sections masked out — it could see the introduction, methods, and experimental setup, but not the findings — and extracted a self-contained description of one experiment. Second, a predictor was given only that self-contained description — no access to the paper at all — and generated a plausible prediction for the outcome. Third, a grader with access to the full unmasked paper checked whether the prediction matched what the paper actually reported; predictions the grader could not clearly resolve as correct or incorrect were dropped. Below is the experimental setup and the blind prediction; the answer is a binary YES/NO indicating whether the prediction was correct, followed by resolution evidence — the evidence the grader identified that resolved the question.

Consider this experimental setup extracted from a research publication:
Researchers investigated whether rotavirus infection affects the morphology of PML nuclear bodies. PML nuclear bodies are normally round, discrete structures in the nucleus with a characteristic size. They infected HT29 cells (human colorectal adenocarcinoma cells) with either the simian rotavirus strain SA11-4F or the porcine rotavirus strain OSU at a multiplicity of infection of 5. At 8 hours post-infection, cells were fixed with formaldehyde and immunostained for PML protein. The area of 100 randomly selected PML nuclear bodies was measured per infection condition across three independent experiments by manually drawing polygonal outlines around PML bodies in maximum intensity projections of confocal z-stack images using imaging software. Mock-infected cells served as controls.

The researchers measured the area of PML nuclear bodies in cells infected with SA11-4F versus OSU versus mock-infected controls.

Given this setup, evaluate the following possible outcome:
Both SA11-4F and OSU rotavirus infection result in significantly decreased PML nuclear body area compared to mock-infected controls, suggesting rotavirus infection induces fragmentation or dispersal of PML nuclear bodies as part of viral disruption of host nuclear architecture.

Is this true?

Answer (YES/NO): NO